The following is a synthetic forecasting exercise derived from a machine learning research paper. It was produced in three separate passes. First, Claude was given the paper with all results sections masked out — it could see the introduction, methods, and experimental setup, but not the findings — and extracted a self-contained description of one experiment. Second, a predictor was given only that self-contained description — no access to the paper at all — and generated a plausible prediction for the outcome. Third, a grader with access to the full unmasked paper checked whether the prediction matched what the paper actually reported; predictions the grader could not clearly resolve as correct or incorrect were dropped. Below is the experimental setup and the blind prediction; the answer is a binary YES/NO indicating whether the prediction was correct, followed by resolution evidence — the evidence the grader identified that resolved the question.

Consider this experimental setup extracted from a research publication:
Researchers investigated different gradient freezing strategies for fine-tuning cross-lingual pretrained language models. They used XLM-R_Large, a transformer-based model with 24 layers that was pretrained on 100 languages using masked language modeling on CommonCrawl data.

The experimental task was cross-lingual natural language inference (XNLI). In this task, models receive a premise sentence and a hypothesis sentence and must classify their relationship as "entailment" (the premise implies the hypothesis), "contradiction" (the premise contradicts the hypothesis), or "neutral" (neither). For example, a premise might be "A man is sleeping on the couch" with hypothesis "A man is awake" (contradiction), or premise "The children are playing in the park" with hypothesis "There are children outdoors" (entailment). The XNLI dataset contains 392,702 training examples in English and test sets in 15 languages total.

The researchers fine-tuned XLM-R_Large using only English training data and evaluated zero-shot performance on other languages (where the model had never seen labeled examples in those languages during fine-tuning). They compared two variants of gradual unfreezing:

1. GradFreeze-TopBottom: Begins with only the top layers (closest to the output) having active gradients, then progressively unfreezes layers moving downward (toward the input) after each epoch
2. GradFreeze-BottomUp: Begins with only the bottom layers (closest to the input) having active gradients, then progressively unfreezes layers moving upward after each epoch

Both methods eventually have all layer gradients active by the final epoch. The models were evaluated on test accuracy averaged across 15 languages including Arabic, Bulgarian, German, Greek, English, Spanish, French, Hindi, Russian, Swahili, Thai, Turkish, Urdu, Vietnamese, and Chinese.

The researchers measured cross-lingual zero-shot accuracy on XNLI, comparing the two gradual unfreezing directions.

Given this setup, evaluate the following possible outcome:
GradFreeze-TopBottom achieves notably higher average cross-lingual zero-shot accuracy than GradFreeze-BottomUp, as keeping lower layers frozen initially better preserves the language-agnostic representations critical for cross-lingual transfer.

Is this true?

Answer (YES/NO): YES